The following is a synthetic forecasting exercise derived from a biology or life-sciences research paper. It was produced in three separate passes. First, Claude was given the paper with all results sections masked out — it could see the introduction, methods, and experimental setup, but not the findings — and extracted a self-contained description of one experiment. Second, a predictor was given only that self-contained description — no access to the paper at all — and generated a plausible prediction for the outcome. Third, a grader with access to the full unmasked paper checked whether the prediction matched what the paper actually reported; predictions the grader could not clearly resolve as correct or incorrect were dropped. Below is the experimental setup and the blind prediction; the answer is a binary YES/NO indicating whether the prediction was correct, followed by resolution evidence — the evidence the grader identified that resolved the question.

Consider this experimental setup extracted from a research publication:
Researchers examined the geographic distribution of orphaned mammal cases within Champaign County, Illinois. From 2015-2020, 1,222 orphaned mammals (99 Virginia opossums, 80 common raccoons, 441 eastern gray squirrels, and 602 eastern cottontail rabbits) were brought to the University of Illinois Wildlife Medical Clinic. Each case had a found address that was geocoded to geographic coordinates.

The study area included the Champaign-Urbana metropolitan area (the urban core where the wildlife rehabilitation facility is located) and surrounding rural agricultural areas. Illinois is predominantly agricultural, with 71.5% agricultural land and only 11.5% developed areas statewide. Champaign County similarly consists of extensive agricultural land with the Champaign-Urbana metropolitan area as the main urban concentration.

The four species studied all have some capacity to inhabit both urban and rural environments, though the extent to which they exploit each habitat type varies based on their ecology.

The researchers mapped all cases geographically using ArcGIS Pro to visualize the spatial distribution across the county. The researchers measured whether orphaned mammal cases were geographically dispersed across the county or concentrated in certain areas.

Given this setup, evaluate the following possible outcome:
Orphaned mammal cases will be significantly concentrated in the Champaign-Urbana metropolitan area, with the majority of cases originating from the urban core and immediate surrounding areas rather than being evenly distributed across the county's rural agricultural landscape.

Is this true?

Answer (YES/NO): YES